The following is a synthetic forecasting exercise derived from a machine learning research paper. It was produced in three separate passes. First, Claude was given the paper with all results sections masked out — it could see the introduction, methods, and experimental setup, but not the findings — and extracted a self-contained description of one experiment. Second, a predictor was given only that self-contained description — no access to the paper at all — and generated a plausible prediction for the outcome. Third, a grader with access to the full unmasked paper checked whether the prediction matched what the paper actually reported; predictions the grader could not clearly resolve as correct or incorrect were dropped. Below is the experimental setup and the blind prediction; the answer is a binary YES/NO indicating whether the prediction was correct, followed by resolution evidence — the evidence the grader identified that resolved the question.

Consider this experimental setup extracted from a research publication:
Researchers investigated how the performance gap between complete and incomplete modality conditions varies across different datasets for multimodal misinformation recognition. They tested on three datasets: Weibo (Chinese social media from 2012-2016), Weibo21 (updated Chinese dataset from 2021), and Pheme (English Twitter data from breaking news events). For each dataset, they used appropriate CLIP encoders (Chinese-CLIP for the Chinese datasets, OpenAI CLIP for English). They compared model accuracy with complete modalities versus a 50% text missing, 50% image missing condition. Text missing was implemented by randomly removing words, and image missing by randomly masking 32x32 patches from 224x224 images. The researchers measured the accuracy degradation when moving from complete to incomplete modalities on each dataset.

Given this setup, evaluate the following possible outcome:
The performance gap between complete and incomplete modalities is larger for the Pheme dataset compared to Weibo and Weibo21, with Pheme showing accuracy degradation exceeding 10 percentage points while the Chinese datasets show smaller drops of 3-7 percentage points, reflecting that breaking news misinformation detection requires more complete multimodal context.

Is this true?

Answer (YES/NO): NO